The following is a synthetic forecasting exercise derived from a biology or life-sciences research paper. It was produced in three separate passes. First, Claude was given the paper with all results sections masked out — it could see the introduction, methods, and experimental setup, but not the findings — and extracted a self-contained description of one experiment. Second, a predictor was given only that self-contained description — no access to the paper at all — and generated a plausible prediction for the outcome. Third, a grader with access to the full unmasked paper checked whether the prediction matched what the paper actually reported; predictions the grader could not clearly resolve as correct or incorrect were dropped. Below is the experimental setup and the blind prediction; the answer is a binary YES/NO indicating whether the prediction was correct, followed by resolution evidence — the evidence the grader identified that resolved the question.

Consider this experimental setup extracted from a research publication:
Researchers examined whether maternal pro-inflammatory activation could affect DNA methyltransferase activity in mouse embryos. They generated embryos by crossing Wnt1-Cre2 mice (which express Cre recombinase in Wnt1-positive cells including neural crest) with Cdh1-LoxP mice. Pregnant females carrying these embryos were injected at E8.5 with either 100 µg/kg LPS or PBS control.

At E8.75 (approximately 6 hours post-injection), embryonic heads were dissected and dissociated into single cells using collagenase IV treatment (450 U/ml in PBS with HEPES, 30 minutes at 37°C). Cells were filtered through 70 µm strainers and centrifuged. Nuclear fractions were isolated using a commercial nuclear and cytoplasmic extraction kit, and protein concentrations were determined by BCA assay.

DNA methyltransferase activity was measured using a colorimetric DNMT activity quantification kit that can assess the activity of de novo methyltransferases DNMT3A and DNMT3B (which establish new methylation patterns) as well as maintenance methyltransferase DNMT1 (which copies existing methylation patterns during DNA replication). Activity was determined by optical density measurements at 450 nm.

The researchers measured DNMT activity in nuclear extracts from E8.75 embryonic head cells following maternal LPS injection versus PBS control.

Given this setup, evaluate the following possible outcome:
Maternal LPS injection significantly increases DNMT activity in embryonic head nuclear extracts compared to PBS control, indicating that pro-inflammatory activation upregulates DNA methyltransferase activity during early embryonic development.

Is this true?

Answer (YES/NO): NO